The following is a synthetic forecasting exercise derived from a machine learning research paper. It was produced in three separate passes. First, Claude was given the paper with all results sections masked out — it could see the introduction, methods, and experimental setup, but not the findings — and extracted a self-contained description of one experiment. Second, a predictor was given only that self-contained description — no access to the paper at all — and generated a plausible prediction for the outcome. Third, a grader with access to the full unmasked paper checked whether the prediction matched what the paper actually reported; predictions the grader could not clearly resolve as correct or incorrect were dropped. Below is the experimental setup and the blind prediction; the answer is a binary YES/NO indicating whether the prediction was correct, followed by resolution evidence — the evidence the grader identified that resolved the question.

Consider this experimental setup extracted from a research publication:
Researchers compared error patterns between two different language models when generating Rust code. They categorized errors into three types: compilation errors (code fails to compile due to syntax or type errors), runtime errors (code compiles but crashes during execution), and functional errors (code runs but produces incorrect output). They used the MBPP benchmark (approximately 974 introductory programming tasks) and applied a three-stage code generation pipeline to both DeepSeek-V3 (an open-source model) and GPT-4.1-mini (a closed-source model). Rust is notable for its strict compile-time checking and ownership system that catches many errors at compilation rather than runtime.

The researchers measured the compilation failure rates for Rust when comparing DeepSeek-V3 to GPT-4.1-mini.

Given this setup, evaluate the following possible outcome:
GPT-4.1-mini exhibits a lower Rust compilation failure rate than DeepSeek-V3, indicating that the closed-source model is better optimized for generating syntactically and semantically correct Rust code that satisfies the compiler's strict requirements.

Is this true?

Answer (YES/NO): YES